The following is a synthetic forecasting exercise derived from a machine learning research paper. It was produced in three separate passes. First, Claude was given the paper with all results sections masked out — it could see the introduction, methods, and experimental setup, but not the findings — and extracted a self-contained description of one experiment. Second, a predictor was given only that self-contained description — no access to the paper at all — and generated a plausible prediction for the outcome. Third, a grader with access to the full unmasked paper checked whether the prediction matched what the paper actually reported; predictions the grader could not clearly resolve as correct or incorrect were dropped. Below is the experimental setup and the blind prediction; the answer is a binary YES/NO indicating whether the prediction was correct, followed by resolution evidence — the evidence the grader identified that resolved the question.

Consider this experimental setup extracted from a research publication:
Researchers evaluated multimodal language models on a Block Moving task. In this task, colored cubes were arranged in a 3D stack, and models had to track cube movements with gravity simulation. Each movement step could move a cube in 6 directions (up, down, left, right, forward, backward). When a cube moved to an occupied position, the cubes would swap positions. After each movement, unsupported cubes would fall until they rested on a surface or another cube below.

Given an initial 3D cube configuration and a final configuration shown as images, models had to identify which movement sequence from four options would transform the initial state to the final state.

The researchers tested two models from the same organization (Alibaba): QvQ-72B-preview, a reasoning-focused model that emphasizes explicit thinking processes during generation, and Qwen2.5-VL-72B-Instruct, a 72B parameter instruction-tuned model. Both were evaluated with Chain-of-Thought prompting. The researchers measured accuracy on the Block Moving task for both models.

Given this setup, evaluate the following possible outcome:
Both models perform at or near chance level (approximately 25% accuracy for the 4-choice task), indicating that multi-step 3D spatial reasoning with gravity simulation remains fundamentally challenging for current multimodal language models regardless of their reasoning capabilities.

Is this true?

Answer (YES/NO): NO